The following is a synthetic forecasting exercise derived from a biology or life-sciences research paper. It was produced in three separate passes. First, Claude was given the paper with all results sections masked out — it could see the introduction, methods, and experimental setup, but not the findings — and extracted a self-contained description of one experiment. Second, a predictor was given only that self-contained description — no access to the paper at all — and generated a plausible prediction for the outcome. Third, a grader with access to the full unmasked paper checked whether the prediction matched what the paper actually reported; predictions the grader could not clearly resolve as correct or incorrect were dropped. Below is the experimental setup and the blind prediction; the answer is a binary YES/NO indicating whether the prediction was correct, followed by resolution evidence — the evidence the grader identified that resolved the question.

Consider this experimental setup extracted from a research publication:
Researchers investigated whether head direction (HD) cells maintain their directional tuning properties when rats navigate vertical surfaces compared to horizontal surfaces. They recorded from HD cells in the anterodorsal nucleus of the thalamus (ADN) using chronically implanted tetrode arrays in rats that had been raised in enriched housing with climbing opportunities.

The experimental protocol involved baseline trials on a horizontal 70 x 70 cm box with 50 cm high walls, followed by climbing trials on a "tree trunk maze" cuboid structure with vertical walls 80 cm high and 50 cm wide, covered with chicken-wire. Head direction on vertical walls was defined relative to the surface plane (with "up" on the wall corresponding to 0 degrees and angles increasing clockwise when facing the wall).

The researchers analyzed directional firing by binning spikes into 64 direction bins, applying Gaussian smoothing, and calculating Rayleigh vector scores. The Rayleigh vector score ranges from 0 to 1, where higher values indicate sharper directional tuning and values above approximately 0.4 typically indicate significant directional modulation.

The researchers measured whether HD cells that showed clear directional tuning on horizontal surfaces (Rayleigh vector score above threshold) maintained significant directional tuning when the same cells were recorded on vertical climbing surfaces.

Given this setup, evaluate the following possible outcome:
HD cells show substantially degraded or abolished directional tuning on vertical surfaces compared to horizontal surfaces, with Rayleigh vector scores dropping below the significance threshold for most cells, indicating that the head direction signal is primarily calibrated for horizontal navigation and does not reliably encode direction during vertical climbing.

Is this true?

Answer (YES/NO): NO